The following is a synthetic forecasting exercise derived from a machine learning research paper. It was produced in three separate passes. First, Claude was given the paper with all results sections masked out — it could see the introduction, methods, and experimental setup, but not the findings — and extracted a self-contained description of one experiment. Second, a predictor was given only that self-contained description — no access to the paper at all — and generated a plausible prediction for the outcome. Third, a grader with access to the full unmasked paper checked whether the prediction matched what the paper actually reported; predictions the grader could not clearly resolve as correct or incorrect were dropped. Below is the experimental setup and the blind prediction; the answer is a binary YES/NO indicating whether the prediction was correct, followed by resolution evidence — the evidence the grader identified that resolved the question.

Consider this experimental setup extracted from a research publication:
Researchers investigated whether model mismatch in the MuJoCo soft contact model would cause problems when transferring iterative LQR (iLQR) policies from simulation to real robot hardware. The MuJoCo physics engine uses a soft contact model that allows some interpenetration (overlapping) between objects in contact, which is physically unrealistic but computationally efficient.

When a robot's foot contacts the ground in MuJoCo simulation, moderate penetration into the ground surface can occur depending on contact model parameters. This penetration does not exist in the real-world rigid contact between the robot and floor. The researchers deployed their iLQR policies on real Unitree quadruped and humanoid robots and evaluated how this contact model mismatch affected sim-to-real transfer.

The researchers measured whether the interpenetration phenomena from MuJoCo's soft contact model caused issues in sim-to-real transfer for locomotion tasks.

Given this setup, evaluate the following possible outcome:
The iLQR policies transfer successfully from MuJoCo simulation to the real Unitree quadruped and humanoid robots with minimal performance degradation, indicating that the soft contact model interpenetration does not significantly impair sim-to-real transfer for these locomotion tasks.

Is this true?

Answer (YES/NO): YES